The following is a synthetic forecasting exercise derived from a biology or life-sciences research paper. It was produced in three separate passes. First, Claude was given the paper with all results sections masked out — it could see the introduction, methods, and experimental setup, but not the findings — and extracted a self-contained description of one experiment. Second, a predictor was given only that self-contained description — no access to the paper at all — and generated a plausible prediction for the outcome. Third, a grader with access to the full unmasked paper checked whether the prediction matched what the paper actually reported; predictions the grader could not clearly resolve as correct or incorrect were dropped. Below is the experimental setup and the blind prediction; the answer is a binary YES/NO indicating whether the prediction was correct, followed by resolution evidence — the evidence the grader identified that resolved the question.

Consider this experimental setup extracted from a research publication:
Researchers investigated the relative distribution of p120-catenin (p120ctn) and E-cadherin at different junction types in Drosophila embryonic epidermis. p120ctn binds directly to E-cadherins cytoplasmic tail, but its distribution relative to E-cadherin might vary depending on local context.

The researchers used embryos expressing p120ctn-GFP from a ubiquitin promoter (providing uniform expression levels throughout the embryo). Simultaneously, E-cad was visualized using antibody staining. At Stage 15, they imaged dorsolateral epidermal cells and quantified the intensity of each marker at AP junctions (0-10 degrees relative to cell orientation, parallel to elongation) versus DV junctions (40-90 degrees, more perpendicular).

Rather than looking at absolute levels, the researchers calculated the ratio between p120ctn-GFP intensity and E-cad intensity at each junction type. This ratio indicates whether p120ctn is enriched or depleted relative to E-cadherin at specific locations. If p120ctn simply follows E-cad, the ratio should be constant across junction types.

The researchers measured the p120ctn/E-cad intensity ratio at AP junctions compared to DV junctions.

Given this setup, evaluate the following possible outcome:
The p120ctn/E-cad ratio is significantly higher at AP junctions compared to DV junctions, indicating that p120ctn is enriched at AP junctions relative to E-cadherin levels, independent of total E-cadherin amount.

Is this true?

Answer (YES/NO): NO